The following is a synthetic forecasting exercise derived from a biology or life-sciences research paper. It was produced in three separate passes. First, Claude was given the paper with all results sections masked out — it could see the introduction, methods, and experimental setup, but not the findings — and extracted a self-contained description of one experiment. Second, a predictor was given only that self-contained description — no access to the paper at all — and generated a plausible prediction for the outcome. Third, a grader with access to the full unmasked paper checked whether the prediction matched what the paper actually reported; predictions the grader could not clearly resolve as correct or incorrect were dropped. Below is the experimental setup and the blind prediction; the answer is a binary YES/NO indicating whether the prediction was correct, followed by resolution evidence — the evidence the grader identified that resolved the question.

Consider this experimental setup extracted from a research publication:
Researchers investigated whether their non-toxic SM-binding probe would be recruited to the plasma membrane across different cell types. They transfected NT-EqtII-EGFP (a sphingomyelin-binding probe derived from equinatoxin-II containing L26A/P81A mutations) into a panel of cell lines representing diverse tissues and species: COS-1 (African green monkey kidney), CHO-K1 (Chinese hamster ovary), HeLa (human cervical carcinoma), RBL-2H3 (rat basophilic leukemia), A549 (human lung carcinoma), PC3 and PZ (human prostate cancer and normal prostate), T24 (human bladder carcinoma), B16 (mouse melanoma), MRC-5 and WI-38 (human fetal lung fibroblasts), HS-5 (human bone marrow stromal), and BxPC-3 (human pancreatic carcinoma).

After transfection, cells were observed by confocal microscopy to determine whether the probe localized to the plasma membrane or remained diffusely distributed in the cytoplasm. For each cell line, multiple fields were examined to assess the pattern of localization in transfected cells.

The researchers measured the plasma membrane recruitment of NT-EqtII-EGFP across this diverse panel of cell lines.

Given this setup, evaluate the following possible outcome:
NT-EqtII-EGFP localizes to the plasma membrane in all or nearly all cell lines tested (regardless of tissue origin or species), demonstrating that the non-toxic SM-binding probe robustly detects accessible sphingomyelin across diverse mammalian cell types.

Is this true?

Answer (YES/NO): NO